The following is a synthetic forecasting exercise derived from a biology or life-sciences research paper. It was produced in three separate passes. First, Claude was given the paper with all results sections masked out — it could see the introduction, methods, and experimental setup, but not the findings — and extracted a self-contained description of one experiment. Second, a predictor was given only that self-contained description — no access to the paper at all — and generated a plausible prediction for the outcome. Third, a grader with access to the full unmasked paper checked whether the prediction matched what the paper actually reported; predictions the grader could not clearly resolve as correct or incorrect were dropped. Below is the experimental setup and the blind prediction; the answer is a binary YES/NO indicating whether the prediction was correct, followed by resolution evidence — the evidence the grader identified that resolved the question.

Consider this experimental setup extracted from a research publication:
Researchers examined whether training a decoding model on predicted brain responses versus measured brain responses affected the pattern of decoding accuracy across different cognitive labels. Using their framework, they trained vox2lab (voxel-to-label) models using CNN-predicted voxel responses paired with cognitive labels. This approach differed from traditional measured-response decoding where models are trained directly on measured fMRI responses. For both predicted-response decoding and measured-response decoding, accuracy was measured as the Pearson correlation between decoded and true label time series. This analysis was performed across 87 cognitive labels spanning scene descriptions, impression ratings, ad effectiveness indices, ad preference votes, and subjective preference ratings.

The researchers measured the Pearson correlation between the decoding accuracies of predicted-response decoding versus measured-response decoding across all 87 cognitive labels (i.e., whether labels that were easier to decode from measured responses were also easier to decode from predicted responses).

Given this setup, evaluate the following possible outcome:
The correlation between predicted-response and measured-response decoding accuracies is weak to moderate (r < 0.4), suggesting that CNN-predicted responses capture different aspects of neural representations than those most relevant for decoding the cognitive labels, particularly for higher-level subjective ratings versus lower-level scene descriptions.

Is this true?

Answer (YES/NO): NO